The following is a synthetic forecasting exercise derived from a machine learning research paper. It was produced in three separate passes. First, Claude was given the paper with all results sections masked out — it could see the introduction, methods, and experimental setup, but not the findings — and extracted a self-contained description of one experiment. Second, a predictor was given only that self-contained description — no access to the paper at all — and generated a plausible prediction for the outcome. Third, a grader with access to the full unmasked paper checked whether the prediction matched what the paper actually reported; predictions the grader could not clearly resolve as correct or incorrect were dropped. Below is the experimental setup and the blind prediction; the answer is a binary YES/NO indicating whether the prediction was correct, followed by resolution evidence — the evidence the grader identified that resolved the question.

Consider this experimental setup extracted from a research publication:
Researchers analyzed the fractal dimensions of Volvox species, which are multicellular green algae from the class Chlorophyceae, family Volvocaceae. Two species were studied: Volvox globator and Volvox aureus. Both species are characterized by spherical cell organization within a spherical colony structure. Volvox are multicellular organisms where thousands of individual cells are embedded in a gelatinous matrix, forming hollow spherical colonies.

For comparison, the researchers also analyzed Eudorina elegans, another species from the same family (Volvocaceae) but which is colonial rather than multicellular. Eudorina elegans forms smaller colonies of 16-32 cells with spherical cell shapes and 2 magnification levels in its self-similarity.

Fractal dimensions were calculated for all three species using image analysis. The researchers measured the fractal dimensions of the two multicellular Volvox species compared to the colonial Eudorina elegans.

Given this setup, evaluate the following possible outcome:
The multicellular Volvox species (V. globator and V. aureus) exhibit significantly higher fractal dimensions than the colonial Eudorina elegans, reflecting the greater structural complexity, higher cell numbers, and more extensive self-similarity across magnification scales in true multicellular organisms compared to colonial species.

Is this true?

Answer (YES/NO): NO